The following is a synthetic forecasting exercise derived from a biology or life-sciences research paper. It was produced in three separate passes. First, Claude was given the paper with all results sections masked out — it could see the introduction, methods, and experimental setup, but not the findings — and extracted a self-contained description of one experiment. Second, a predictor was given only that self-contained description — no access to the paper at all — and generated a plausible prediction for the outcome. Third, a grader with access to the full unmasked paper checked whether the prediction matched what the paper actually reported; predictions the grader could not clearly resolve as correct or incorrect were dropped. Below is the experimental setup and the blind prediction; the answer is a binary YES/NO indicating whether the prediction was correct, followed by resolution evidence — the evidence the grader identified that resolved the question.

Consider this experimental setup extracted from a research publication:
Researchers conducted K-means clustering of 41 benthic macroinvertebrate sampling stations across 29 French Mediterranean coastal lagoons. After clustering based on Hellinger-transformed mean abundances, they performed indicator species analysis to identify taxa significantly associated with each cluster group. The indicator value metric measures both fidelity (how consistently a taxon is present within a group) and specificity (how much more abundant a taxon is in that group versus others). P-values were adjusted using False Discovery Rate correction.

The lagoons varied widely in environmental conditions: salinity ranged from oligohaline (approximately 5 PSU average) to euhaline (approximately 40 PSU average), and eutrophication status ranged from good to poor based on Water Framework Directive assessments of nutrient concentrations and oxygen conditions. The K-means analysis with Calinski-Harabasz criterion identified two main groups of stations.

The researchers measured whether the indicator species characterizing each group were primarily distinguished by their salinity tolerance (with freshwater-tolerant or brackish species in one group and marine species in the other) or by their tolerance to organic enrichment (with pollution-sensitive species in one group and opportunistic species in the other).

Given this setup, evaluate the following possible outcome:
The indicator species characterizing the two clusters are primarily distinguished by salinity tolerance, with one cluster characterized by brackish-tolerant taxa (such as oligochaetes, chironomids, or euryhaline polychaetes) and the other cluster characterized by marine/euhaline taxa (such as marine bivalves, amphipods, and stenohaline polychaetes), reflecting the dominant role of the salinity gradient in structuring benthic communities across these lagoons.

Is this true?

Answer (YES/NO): NO